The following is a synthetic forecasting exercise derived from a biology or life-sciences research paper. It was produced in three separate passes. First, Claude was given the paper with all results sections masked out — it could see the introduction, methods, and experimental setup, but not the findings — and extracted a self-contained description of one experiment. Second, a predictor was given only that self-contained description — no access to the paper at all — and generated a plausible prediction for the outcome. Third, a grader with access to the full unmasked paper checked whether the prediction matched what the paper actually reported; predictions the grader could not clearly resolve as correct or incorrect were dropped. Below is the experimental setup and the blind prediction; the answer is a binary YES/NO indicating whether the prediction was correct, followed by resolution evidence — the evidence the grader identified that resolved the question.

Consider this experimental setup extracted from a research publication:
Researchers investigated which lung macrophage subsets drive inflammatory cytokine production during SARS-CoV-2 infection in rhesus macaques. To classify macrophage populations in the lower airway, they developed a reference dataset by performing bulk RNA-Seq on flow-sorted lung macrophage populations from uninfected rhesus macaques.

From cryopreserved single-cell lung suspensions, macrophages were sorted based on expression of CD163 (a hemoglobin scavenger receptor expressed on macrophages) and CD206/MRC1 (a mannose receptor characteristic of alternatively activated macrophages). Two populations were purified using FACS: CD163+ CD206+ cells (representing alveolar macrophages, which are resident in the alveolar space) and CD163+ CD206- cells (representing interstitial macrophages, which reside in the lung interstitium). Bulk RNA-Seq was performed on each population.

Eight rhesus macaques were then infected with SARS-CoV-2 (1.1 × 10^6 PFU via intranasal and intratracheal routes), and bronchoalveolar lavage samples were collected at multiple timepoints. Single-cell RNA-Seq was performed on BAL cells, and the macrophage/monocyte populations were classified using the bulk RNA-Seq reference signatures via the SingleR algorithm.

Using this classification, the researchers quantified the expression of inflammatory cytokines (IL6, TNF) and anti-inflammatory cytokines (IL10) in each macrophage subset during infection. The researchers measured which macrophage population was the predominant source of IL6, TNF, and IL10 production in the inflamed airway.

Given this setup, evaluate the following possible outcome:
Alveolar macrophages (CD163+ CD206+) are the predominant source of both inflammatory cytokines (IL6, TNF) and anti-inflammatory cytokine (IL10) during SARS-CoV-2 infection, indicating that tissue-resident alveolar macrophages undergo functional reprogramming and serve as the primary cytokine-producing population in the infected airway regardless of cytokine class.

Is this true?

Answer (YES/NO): NO